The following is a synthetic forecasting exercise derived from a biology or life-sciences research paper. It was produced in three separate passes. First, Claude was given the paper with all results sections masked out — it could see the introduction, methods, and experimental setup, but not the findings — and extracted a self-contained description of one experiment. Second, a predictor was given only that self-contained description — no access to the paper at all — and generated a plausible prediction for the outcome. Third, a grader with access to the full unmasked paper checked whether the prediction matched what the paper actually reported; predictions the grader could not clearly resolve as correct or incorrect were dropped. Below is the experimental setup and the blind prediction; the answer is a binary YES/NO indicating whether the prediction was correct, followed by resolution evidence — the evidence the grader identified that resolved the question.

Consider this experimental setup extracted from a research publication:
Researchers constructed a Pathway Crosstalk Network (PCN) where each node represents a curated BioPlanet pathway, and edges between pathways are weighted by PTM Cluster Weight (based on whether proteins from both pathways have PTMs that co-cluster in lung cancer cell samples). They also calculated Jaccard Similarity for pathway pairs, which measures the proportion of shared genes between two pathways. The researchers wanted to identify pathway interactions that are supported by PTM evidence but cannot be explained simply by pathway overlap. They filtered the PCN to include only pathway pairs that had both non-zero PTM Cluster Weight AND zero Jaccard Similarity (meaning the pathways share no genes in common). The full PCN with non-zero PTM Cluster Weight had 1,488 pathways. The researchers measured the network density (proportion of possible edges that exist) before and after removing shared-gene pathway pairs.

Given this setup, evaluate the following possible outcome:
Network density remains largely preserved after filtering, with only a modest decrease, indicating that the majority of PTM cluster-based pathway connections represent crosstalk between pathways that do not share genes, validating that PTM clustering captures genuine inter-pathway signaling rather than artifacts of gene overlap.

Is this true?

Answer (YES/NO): NO